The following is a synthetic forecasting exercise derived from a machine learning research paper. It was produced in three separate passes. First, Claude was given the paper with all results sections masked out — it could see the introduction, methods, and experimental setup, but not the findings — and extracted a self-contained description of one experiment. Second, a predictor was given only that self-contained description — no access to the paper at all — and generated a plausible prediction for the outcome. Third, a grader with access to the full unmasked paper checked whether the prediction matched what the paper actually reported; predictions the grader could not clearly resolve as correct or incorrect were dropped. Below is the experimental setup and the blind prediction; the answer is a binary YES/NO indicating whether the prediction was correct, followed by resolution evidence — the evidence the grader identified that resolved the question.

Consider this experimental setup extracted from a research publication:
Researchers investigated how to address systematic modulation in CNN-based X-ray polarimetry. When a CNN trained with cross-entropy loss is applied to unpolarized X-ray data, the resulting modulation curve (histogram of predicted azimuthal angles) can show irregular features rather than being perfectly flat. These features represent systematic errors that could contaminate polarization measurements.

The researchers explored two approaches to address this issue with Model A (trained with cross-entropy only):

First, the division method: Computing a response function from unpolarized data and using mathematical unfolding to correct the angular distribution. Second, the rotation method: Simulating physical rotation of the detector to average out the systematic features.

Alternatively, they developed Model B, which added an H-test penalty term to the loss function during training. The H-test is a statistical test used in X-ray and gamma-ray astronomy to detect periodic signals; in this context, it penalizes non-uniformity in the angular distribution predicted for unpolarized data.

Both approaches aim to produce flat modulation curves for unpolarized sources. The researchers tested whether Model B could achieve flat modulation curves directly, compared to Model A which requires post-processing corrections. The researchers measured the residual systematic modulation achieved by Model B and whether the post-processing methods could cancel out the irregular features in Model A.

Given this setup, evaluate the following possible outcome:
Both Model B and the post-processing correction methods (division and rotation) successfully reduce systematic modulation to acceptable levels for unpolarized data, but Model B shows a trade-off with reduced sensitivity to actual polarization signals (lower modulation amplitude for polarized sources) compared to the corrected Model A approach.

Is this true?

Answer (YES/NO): NO